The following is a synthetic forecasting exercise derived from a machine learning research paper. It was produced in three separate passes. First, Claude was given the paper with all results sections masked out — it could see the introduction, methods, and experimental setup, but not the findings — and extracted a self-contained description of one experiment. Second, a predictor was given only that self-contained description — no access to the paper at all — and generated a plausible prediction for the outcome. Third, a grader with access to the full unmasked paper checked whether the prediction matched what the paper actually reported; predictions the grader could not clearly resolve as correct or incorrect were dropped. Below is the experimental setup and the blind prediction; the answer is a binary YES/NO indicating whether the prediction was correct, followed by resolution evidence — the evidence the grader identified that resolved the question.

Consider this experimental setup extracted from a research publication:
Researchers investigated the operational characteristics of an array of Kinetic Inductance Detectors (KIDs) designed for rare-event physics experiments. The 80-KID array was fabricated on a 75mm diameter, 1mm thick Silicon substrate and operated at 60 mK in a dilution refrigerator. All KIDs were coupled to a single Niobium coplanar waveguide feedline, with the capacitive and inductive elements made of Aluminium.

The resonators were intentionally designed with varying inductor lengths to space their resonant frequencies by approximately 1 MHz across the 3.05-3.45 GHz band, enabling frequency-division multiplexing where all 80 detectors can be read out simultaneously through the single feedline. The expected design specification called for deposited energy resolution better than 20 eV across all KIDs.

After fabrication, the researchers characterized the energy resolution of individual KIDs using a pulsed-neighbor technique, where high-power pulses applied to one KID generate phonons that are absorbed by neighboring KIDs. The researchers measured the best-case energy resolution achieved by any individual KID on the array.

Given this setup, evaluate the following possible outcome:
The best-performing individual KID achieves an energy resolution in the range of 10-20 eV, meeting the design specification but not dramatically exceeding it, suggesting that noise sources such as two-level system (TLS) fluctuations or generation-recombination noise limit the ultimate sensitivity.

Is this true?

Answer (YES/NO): YES